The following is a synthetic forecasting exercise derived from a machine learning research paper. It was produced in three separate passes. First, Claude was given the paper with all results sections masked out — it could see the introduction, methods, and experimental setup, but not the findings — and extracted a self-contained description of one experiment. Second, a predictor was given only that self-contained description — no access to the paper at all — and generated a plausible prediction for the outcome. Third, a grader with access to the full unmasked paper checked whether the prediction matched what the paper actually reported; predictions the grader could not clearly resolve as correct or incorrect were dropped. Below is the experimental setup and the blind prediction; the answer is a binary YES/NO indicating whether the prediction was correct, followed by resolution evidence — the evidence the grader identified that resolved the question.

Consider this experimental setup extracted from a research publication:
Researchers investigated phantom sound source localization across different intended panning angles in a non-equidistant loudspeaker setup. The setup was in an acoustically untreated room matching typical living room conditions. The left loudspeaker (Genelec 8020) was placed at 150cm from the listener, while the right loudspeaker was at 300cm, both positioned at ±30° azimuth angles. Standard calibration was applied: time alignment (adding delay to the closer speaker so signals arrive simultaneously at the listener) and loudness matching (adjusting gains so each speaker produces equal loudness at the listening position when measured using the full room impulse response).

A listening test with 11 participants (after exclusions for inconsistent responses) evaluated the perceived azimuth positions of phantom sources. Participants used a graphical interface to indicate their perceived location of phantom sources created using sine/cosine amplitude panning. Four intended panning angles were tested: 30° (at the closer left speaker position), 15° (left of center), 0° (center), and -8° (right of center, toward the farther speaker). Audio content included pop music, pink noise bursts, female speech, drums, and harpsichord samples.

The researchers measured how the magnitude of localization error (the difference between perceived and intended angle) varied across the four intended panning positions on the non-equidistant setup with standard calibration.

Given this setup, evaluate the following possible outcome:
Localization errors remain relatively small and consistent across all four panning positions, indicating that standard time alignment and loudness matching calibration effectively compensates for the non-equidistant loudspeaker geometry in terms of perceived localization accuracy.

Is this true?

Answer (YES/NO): NO